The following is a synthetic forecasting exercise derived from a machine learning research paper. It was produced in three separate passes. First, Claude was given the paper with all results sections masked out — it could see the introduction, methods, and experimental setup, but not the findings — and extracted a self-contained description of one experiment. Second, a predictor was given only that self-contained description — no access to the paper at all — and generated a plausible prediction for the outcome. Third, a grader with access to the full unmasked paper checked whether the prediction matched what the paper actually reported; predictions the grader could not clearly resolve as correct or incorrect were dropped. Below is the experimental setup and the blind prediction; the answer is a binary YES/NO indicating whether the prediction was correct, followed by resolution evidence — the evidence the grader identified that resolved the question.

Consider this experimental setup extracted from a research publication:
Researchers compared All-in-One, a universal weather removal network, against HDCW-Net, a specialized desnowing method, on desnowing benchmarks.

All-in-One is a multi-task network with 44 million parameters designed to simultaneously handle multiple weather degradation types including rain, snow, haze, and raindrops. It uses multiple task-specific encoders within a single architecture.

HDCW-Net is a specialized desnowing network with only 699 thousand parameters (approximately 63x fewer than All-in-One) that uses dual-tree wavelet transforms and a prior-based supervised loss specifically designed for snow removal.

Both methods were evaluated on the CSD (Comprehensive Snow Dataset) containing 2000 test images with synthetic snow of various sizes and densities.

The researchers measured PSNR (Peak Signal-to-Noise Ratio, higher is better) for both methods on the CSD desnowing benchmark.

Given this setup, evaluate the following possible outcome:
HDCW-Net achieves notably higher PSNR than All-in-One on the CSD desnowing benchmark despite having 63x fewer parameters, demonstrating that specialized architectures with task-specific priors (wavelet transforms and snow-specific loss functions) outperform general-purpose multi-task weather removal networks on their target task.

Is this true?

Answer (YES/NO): YES